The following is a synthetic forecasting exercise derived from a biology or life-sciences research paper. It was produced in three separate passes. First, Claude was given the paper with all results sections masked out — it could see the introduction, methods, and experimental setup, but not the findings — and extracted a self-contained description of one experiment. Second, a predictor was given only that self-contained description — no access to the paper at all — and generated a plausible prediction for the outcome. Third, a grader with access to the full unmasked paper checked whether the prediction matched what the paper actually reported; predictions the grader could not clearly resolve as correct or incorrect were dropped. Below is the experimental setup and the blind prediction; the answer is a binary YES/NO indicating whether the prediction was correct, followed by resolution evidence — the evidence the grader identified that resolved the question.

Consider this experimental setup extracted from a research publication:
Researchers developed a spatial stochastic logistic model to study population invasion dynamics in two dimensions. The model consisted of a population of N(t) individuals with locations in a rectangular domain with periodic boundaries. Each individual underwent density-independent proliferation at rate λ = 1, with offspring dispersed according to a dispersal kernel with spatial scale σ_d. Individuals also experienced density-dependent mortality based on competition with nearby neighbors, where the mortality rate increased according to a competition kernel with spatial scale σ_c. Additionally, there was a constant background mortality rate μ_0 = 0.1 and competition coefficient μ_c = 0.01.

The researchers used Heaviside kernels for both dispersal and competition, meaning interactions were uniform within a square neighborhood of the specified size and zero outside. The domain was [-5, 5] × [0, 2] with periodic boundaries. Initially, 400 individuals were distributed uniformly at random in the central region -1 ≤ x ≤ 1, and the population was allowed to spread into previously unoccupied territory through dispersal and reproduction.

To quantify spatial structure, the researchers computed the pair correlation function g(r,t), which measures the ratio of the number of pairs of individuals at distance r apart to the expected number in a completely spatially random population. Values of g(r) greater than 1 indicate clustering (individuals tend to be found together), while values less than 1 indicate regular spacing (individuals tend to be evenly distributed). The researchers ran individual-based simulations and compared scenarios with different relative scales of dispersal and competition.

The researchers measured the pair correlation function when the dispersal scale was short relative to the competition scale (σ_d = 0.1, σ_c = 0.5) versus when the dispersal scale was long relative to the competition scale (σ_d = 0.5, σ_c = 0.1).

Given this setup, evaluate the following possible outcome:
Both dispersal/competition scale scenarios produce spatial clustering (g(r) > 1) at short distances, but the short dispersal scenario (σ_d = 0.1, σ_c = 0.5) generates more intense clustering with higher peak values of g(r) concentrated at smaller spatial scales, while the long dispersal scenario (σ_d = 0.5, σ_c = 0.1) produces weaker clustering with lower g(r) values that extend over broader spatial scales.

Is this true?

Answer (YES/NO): NO